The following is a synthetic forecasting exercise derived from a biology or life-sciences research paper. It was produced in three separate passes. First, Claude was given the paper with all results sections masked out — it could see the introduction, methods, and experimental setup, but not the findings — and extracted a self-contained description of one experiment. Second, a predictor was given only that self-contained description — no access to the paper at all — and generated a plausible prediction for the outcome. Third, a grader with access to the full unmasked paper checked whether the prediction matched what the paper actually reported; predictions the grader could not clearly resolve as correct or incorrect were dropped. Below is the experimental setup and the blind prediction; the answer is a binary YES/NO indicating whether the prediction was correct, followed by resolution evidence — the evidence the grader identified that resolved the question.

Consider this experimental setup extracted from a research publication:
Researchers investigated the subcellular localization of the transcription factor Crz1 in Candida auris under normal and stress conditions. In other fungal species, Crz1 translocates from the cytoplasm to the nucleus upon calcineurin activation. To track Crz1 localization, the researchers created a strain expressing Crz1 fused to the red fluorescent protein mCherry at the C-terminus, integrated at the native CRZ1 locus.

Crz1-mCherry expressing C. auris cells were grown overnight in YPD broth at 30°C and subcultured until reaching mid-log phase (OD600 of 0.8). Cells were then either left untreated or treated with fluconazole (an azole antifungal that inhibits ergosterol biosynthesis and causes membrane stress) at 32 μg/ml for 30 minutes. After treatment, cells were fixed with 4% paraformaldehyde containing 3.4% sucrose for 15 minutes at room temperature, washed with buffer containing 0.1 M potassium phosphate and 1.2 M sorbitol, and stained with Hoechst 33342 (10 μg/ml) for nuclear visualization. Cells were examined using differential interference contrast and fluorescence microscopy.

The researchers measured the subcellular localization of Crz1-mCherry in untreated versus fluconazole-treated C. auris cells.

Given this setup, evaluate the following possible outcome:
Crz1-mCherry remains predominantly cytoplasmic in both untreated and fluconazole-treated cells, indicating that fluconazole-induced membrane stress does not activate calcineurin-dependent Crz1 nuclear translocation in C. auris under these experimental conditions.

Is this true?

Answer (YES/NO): NO